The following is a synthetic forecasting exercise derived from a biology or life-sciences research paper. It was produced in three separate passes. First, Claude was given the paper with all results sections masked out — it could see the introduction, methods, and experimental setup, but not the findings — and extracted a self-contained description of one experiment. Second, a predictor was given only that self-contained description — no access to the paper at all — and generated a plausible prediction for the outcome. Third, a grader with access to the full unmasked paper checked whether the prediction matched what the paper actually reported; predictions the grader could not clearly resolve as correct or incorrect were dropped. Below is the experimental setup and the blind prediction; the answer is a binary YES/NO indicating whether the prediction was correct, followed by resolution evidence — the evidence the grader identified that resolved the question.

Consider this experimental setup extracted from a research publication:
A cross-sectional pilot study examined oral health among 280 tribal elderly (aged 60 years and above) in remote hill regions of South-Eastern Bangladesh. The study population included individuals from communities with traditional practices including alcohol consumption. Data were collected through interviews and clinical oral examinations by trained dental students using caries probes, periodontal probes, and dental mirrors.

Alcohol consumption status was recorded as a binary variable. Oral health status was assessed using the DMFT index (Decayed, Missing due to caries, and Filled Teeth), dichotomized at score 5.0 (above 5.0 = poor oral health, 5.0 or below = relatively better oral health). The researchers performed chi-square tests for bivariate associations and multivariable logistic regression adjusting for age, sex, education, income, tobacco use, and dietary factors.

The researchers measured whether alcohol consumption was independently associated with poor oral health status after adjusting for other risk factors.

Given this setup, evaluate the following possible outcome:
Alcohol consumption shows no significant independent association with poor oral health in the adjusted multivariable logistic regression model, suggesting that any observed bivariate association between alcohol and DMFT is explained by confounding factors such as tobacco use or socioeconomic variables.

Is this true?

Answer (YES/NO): NO